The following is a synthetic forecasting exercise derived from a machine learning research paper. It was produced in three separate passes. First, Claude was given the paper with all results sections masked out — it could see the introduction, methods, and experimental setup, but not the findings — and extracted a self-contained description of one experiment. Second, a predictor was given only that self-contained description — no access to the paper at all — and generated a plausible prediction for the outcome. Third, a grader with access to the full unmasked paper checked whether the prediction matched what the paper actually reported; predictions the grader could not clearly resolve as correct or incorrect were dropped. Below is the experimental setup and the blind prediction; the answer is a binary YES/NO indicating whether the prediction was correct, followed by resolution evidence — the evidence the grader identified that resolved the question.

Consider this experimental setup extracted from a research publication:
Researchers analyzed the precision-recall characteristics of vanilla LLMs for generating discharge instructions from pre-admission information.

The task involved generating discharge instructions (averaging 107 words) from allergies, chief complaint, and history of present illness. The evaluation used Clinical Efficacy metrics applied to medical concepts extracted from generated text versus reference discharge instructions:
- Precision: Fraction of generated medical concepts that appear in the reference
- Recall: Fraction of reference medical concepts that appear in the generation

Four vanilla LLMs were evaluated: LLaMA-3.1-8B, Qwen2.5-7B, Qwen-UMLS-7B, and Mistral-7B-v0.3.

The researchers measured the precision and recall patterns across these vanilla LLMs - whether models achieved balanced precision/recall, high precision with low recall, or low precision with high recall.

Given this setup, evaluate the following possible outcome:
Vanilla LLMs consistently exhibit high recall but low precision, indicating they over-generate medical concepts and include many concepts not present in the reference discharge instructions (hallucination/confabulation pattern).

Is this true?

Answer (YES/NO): NO